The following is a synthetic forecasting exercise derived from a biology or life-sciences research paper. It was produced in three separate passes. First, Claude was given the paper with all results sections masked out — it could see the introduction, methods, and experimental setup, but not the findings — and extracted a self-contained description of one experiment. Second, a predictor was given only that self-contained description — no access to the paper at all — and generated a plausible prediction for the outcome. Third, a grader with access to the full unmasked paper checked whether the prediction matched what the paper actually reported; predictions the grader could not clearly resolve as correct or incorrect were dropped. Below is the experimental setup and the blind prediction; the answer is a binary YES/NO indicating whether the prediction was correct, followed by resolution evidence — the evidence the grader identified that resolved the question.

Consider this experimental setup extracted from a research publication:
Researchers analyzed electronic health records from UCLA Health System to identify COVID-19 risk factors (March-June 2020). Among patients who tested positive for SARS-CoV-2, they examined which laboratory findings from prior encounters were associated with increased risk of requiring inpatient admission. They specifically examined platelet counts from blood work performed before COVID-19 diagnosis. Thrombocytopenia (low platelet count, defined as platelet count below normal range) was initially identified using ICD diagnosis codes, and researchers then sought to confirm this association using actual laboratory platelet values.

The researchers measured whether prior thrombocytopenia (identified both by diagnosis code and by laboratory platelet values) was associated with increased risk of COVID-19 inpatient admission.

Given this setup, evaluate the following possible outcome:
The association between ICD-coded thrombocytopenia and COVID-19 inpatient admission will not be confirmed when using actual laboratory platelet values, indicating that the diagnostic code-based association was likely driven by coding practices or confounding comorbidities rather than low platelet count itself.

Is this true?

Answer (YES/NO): NO